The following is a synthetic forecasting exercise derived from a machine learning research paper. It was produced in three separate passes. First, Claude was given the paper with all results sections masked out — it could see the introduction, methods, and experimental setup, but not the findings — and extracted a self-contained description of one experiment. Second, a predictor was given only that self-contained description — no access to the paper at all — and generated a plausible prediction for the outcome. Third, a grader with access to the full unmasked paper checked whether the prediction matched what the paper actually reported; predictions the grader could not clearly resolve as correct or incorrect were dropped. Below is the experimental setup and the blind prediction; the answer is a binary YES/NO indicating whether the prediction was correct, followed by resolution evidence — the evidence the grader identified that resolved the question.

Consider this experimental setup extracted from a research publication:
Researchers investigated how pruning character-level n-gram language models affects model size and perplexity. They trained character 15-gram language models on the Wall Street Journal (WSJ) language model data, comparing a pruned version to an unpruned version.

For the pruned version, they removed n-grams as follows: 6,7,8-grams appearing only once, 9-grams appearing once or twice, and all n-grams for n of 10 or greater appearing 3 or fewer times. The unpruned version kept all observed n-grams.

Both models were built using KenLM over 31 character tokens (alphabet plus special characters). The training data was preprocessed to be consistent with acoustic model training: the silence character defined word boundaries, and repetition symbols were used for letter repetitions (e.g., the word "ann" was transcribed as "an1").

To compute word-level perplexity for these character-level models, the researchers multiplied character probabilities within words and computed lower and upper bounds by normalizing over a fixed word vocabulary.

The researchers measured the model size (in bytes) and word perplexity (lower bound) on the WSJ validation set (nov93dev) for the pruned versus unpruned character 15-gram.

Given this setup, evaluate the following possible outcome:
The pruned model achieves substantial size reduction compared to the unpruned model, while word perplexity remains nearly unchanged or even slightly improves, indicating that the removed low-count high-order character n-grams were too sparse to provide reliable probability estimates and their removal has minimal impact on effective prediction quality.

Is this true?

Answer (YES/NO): YES